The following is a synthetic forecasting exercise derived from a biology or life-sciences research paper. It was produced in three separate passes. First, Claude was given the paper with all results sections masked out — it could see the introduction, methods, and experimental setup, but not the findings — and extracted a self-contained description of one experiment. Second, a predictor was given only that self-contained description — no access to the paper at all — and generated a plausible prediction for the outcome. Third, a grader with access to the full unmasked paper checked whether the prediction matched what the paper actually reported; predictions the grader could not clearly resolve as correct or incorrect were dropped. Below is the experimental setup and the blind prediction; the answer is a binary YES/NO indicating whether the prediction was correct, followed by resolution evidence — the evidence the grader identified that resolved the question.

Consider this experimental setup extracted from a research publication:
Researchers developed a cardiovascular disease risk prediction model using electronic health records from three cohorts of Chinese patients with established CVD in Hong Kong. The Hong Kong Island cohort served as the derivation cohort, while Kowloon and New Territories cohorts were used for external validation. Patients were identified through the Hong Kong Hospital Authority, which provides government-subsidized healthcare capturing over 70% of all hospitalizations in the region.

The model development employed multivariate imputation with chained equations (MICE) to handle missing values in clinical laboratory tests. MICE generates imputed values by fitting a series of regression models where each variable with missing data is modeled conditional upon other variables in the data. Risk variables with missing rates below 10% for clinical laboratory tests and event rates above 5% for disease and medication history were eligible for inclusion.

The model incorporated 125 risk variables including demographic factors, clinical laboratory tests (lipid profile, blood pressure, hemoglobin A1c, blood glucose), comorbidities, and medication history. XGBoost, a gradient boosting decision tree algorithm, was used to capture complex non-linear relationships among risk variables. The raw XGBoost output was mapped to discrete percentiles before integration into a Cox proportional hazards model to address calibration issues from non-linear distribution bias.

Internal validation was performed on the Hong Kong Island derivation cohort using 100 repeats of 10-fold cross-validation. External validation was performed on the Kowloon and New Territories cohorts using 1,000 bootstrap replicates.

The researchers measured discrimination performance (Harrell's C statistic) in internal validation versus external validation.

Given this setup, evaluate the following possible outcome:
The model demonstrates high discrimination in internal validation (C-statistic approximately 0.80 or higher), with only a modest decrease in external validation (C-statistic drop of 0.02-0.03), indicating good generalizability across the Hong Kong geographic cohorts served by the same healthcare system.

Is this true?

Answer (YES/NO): NO